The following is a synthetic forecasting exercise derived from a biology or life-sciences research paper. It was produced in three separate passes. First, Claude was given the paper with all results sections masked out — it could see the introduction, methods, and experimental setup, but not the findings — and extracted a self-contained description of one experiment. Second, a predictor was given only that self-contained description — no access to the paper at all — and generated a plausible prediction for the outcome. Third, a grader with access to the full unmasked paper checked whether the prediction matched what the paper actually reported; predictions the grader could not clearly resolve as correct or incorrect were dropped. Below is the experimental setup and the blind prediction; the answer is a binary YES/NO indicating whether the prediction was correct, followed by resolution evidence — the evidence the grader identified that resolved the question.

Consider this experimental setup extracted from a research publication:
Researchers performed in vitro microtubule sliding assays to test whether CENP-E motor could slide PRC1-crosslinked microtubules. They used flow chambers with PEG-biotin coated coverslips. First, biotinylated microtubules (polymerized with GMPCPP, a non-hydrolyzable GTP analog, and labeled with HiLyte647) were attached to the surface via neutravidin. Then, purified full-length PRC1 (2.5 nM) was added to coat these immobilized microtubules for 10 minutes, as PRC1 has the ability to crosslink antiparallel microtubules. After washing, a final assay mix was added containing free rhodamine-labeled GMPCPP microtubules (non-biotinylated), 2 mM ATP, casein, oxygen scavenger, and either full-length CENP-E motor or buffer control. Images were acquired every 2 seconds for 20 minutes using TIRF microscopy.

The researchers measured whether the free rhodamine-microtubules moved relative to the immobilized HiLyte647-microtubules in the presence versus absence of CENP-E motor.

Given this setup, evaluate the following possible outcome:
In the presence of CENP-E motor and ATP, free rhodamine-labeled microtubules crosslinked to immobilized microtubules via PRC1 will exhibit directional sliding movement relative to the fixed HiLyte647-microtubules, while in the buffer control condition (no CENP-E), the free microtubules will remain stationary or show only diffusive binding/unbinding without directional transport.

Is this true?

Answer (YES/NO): YES